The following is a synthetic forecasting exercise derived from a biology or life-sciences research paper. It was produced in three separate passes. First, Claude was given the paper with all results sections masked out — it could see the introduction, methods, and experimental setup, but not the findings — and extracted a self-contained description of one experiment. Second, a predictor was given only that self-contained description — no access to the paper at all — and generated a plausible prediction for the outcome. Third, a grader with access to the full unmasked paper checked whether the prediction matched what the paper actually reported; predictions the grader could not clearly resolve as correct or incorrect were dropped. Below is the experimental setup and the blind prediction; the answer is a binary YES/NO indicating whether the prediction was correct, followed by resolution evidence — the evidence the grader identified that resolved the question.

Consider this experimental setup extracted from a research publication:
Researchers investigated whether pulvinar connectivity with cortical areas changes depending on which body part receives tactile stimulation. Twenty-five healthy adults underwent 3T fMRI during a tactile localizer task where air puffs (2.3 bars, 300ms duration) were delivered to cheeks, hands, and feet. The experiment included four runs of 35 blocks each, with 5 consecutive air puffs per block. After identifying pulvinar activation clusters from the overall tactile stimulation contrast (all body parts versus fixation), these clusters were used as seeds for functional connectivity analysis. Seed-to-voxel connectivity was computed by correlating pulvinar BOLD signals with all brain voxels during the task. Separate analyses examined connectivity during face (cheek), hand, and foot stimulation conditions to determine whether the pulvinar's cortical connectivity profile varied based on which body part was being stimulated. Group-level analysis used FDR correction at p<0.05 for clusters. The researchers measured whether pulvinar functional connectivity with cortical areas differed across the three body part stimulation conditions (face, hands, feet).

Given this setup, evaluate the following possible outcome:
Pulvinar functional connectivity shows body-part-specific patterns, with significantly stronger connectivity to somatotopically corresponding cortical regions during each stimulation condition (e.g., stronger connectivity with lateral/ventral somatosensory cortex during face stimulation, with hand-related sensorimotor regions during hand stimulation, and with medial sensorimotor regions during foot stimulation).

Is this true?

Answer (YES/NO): NO